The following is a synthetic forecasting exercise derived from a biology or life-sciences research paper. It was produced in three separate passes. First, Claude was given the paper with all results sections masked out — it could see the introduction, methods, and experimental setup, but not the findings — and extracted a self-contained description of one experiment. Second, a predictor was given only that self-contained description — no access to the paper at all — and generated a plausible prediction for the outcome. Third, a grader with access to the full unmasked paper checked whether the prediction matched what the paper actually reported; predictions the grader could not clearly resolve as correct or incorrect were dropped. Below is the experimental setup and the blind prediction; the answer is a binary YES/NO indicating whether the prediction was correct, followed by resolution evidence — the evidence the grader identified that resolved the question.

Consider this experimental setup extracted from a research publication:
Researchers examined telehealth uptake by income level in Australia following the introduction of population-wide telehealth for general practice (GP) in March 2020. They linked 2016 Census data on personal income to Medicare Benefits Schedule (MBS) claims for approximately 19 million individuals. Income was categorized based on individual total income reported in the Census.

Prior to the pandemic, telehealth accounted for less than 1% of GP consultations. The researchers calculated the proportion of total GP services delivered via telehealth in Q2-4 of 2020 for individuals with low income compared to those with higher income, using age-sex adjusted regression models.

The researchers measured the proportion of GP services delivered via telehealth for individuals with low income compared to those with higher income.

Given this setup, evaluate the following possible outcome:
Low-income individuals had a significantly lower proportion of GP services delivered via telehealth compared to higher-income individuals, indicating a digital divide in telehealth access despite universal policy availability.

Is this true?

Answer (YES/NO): YES